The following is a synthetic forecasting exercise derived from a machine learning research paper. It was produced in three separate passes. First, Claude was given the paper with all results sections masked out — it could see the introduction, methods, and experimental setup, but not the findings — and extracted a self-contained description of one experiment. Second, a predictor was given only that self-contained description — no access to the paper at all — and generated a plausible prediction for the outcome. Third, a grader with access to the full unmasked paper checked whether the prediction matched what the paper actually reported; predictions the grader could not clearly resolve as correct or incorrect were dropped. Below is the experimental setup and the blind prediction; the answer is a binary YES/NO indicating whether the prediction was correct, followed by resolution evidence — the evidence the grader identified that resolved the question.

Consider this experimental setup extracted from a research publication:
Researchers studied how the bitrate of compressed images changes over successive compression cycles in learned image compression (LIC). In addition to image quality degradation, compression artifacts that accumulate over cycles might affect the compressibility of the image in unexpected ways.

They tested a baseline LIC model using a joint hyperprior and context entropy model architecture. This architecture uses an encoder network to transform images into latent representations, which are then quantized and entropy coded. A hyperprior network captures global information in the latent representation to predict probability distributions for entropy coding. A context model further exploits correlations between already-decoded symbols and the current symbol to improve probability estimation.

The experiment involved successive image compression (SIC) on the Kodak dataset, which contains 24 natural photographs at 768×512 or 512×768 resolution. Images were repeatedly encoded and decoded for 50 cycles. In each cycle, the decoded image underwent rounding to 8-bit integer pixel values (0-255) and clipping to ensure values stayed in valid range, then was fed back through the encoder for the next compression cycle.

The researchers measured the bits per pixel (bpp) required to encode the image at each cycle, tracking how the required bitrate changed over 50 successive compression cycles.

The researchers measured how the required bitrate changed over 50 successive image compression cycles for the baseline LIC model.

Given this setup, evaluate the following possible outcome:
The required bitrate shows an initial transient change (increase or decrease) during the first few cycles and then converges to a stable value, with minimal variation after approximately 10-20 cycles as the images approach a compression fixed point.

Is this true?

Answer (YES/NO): NO